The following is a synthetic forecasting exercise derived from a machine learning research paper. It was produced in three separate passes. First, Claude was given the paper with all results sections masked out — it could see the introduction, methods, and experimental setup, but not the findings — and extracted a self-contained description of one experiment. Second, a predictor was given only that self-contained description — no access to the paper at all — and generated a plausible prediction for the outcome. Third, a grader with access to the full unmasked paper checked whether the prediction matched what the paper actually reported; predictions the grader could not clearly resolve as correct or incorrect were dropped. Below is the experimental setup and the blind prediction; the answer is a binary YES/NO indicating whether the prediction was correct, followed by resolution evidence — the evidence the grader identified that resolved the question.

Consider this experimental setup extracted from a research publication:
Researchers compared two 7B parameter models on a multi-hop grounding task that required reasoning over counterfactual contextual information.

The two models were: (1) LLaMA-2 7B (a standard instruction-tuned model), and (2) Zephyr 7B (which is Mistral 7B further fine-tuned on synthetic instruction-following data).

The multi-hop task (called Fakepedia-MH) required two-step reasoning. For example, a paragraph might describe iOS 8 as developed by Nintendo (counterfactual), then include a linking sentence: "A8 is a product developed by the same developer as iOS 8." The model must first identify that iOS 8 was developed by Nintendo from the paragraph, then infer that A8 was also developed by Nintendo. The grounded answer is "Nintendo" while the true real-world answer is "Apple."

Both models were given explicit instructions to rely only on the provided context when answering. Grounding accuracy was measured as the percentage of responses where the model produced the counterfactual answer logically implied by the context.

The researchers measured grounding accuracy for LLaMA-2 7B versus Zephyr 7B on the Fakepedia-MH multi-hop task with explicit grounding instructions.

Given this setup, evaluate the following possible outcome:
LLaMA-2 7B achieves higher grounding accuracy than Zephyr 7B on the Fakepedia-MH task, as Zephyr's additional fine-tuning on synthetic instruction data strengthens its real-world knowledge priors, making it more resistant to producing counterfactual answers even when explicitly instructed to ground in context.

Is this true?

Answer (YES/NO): NO